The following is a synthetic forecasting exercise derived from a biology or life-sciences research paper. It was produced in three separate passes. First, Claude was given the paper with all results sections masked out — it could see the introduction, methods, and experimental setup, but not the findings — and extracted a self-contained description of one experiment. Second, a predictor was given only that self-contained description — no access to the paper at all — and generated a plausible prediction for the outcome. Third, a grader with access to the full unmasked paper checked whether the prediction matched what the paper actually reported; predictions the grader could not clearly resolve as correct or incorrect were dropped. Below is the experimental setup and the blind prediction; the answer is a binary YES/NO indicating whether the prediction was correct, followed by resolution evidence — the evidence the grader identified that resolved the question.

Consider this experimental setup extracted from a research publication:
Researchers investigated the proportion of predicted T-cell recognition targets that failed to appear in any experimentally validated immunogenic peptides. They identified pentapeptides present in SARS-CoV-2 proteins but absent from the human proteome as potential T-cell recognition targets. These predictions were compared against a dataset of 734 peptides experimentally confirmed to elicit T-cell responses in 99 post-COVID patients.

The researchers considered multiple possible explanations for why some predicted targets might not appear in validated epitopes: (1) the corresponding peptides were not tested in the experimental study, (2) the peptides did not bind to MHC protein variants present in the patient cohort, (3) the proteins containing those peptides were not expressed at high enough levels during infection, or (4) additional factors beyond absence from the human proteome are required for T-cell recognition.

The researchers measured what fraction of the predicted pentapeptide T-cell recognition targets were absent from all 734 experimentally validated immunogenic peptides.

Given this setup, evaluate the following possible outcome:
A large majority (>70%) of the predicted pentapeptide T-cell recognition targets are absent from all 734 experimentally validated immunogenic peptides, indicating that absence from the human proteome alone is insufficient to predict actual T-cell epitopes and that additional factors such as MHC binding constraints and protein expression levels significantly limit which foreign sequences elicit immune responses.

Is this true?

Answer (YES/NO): NO